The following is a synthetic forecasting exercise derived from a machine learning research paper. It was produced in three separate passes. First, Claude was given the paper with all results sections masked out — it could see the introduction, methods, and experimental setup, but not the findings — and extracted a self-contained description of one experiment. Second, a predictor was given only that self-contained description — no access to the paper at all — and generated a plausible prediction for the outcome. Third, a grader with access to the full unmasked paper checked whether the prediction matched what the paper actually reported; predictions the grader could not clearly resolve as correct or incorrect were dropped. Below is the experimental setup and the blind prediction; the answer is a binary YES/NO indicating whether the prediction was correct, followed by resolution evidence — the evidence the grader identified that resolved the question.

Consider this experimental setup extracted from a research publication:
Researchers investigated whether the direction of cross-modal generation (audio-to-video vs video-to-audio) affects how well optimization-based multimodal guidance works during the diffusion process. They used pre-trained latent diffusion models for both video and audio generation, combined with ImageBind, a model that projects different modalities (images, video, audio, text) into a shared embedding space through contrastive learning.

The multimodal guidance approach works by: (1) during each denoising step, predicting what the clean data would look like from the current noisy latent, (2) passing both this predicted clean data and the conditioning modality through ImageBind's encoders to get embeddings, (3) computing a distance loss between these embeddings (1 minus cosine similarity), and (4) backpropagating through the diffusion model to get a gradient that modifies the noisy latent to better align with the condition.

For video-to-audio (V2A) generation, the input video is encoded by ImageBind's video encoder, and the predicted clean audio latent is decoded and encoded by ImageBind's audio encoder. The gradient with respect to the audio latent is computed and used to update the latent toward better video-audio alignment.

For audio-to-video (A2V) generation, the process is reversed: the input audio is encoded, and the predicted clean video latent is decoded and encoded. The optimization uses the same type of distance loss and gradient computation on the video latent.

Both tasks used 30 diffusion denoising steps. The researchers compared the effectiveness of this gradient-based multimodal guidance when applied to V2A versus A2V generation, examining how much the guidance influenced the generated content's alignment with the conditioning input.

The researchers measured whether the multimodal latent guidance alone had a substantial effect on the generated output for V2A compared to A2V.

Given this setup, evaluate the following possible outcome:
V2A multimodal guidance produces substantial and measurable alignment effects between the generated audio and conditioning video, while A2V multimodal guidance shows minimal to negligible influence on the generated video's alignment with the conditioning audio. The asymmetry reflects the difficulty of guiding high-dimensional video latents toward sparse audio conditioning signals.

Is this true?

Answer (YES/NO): YES